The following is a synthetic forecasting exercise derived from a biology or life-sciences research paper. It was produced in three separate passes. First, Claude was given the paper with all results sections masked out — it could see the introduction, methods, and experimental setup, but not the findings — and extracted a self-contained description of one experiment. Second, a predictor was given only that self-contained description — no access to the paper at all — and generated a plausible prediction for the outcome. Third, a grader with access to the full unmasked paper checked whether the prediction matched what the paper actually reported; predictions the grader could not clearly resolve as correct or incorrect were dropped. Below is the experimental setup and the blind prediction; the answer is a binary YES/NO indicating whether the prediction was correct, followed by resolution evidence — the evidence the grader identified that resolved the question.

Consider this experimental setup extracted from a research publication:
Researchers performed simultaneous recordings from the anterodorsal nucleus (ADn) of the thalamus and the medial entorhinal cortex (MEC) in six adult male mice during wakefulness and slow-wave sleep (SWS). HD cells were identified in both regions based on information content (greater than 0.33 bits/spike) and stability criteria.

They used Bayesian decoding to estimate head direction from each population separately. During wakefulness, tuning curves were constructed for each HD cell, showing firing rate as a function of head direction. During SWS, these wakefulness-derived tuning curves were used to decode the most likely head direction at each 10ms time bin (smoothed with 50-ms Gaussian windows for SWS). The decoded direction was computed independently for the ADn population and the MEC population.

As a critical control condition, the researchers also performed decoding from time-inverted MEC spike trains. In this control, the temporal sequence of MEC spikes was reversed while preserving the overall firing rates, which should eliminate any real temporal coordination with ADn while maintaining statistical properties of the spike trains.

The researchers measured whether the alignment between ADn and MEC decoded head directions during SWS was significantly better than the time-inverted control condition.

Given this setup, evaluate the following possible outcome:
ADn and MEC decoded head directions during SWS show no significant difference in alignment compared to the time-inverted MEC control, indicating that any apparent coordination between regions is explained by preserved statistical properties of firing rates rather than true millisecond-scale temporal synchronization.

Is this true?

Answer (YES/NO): NO